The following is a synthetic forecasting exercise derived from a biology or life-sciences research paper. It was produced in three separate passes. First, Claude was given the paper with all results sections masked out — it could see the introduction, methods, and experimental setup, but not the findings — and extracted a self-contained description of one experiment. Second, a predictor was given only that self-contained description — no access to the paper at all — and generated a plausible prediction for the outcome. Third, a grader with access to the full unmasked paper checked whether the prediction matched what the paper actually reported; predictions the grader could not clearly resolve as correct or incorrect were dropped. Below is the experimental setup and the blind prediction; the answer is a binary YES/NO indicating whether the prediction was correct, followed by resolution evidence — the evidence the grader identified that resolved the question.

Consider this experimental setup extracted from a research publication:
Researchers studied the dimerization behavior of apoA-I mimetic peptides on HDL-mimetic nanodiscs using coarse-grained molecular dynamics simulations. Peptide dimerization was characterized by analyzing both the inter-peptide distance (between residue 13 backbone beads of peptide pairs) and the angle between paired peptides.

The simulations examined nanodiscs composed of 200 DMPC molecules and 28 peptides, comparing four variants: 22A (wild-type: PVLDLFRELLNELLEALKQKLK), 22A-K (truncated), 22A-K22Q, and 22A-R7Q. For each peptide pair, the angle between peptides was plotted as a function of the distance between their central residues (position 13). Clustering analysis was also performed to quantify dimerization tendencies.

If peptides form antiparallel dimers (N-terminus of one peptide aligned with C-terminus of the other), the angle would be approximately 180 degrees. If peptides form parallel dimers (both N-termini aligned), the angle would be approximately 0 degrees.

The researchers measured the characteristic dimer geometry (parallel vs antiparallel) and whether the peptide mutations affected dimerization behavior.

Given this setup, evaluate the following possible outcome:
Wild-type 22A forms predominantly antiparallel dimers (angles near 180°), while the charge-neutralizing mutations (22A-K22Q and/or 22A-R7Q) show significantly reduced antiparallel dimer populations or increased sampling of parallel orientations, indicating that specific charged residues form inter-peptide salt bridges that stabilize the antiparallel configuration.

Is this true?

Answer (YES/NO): NO